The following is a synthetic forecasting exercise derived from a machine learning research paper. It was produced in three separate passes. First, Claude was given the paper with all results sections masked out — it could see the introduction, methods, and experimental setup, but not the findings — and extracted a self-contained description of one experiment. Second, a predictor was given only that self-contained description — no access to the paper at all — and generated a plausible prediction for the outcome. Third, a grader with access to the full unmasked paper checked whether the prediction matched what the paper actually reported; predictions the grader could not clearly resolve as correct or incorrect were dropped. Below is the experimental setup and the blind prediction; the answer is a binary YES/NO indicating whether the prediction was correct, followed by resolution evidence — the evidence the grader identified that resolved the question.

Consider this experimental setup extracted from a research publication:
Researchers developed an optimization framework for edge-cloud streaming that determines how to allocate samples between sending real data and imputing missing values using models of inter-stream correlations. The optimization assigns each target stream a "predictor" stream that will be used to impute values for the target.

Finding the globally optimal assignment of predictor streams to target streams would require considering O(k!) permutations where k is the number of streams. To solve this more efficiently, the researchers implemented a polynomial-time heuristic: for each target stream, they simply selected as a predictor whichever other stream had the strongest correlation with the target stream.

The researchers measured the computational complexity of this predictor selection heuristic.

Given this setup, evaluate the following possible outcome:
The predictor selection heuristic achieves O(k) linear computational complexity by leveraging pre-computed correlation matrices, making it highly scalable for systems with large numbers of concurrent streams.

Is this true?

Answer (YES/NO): NO